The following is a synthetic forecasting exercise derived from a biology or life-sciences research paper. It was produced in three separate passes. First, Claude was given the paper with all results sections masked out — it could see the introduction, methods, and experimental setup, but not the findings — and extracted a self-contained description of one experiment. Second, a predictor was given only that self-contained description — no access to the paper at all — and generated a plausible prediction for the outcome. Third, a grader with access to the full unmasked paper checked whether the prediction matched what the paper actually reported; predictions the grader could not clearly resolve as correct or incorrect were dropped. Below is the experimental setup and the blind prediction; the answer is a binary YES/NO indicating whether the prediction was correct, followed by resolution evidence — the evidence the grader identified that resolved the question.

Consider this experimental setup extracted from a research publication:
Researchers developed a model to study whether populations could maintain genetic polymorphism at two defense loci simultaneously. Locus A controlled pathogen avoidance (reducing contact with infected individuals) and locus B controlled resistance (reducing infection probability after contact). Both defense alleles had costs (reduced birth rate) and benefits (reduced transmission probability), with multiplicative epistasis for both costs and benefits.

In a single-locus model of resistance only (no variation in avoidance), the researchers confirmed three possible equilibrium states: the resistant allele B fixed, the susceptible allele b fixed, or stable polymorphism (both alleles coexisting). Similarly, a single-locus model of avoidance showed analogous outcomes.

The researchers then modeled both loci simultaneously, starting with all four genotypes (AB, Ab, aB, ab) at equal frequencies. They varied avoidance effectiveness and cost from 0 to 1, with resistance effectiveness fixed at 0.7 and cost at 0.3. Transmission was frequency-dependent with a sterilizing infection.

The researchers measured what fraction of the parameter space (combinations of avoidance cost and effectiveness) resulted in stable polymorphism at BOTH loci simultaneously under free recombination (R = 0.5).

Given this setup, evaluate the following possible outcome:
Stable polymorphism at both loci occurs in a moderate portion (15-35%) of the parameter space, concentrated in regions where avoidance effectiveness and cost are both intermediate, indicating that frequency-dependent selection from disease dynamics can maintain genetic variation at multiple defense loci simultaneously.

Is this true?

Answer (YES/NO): NO